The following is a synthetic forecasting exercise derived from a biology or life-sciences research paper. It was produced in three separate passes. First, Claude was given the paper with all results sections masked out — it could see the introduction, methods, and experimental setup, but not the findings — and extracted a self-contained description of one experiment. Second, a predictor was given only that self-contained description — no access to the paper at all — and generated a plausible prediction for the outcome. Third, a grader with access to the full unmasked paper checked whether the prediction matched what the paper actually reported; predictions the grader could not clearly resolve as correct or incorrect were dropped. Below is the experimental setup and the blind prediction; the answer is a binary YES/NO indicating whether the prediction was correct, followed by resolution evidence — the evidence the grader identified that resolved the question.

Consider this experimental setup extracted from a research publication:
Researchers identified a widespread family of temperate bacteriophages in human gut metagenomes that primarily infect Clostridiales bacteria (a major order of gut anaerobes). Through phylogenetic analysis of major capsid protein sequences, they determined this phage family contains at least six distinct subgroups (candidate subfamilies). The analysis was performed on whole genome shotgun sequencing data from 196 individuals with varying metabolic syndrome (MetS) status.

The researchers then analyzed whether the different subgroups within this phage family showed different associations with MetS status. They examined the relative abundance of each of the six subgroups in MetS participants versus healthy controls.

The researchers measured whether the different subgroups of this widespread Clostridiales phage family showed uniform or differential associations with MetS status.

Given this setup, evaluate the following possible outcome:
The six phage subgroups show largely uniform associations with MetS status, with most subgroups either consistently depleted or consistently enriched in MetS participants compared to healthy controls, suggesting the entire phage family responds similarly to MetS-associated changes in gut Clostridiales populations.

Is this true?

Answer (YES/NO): NO